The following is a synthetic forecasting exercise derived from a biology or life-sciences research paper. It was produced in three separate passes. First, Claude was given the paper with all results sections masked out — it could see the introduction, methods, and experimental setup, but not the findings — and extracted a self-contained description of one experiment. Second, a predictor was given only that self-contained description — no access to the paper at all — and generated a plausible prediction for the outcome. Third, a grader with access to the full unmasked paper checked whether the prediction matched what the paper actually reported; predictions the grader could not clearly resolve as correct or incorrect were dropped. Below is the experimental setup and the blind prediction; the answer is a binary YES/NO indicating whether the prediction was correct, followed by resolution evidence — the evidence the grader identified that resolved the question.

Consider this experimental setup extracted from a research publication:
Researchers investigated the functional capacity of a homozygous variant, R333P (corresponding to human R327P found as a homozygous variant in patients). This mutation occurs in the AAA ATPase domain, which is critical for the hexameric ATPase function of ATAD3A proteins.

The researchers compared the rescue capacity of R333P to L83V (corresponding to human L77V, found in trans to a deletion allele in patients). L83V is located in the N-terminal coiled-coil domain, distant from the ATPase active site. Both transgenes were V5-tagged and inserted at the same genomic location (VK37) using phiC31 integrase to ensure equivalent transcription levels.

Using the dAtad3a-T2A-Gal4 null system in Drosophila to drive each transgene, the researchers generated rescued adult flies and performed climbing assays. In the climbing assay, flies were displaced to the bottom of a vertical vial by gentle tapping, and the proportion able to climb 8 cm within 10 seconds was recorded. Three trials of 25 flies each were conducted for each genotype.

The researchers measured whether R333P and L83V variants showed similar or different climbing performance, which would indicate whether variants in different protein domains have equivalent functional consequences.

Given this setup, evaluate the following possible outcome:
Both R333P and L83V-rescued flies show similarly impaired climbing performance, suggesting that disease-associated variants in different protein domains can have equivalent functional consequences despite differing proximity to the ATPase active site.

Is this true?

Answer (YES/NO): NO